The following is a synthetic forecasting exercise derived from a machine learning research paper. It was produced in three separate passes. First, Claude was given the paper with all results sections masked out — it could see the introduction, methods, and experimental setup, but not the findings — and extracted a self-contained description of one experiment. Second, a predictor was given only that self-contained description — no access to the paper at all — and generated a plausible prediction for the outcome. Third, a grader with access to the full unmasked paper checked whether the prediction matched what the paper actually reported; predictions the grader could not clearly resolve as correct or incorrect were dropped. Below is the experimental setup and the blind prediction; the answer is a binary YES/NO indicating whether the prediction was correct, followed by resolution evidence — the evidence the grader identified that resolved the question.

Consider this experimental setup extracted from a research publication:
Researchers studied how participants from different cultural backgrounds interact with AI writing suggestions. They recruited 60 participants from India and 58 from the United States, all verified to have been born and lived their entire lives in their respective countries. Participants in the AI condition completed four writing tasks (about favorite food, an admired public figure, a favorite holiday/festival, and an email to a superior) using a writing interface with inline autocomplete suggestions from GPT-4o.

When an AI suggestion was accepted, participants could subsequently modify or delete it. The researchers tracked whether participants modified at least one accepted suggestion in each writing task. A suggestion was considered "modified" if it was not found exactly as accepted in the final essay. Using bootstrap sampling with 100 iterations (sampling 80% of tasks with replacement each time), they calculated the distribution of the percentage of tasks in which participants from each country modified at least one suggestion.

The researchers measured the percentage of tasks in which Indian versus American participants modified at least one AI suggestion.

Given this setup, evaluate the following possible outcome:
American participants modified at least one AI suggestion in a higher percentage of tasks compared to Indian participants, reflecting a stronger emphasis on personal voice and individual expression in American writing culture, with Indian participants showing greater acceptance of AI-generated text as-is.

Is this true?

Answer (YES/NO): NO